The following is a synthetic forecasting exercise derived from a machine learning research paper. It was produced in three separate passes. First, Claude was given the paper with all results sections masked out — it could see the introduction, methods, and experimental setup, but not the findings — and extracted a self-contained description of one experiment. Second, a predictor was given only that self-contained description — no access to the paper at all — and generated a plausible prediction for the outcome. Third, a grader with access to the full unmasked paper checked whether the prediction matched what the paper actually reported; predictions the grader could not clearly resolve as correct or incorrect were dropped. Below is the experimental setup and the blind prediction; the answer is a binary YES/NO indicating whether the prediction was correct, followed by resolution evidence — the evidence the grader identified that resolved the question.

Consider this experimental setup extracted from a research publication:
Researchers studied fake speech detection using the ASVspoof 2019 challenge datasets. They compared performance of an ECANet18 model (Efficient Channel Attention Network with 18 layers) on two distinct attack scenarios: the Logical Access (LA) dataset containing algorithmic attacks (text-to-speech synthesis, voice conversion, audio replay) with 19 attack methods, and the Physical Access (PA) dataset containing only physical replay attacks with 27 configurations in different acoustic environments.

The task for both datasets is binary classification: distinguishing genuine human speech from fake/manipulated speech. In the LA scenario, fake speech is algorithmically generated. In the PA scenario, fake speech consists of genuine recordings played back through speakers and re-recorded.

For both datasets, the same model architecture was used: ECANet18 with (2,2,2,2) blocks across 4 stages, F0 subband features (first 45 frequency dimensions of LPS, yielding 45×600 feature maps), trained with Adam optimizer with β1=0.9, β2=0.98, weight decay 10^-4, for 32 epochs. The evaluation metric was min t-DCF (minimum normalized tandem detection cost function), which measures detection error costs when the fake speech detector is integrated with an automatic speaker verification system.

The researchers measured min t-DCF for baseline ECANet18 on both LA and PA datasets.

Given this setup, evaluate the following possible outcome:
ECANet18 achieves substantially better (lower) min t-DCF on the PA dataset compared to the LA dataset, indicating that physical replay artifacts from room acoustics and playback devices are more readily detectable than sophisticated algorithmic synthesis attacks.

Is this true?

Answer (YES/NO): YES